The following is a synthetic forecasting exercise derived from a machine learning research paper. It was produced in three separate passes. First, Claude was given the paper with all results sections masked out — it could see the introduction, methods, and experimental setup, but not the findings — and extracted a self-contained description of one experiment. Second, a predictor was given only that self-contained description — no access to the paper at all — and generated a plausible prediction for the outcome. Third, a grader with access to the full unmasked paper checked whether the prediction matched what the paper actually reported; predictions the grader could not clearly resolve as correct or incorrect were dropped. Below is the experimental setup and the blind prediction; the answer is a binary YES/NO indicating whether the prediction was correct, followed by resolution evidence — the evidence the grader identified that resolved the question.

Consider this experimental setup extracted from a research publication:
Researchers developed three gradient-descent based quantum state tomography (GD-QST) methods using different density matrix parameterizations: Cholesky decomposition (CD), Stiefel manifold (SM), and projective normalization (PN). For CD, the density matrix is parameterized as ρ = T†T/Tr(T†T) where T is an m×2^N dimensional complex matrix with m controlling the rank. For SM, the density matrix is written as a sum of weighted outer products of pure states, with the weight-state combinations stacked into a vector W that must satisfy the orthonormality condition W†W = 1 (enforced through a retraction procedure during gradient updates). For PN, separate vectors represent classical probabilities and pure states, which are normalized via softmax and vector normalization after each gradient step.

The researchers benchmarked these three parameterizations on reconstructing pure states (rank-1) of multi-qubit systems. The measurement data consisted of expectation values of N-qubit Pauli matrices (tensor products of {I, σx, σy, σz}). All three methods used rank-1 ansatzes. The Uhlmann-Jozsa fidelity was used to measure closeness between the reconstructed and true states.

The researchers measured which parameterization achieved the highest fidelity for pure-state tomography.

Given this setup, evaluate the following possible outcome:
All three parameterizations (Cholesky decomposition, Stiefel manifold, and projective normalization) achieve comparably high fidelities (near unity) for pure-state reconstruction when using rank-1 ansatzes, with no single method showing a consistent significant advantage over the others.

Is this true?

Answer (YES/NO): YES